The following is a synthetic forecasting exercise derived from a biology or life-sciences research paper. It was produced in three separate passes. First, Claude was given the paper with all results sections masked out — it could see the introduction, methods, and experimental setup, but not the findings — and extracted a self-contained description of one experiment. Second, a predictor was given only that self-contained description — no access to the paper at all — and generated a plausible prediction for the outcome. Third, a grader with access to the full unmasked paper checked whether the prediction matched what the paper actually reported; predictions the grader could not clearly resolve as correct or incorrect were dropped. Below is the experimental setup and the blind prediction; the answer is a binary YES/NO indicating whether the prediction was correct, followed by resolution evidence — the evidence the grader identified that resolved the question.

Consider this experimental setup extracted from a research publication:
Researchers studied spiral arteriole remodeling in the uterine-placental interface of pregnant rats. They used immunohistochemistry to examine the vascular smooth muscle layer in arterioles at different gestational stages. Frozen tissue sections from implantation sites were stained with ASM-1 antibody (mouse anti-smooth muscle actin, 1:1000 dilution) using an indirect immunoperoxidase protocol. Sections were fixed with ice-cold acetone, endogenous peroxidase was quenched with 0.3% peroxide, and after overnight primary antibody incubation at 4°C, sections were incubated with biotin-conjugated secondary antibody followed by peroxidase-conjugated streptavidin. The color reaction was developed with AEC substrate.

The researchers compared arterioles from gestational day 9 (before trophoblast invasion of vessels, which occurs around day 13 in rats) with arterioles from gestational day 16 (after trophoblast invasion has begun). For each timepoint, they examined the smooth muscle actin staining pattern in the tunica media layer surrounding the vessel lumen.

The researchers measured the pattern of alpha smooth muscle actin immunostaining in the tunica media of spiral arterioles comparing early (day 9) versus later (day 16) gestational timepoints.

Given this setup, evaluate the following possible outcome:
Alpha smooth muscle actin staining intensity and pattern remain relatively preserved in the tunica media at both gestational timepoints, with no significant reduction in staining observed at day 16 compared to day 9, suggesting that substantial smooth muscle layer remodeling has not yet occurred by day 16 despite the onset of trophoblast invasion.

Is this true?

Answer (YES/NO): NO